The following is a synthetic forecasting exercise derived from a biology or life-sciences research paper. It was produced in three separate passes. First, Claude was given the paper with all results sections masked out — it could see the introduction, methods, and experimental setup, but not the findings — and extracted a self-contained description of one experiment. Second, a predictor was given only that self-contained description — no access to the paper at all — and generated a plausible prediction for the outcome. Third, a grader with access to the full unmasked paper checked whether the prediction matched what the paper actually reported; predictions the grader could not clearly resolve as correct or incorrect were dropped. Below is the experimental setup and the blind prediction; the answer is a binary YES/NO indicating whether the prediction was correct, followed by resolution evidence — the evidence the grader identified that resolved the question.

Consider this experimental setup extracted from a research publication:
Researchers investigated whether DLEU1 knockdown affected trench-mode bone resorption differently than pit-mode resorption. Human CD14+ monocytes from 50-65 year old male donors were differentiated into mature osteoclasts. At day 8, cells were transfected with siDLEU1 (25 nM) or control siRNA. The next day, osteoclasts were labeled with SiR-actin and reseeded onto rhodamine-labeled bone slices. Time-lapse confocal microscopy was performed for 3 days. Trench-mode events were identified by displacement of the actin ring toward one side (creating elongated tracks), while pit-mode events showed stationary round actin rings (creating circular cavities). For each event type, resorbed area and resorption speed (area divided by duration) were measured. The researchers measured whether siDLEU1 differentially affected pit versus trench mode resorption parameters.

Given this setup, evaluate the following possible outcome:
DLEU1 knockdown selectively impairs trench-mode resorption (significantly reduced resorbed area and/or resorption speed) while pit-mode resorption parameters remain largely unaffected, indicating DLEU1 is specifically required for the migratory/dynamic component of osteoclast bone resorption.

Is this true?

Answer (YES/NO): NO